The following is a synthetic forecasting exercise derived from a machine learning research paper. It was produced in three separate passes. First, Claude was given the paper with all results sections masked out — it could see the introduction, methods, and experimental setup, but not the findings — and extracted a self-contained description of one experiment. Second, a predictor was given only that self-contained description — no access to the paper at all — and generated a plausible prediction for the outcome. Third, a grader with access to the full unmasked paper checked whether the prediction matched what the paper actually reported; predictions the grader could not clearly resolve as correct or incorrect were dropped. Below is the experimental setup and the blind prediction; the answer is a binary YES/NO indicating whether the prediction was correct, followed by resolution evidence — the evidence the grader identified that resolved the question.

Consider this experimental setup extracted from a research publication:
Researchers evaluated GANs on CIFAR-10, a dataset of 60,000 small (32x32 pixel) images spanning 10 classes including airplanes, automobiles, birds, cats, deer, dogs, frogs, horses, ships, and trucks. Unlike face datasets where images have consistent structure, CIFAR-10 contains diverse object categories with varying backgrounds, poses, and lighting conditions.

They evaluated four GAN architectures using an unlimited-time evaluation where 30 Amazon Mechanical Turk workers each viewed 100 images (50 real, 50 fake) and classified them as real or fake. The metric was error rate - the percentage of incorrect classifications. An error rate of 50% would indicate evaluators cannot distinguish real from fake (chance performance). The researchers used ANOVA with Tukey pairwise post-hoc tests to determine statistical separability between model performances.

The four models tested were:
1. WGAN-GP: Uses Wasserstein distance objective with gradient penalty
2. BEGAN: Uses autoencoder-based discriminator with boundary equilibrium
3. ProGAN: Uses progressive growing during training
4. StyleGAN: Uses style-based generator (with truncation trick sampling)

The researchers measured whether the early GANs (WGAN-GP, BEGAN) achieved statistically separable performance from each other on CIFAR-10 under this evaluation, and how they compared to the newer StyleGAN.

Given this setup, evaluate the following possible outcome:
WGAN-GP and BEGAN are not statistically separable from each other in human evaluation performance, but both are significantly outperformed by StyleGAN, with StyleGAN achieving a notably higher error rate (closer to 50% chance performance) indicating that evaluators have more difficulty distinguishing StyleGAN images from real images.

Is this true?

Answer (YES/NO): YES